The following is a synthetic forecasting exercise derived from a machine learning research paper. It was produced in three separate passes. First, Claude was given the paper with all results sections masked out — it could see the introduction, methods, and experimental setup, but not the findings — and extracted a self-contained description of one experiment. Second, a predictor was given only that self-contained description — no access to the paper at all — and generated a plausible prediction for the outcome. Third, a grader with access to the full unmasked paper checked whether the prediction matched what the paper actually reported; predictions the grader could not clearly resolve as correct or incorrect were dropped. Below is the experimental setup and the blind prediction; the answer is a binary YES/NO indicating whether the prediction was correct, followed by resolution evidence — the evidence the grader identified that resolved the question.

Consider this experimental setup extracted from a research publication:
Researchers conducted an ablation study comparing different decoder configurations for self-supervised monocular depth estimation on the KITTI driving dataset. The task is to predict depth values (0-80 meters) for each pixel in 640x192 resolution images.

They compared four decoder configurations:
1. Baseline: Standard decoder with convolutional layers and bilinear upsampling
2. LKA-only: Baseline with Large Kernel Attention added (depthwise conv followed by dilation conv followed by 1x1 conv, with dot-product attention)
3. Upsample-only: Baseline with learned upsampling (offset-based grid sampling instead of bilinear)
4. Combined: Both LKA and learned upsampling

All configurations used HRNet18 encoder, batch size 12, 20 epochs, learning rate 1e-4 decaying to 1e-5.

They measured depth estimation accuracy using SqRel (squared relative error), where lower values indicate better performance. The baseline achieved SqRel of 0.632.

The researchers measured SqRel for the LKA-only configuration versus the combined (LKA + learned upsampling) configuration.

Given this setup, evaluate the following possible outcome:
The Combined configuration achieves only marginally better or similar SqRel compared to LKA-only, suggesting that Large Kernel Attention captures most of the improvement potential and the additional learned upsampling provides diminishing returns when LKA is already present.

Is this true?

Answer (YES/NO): NO